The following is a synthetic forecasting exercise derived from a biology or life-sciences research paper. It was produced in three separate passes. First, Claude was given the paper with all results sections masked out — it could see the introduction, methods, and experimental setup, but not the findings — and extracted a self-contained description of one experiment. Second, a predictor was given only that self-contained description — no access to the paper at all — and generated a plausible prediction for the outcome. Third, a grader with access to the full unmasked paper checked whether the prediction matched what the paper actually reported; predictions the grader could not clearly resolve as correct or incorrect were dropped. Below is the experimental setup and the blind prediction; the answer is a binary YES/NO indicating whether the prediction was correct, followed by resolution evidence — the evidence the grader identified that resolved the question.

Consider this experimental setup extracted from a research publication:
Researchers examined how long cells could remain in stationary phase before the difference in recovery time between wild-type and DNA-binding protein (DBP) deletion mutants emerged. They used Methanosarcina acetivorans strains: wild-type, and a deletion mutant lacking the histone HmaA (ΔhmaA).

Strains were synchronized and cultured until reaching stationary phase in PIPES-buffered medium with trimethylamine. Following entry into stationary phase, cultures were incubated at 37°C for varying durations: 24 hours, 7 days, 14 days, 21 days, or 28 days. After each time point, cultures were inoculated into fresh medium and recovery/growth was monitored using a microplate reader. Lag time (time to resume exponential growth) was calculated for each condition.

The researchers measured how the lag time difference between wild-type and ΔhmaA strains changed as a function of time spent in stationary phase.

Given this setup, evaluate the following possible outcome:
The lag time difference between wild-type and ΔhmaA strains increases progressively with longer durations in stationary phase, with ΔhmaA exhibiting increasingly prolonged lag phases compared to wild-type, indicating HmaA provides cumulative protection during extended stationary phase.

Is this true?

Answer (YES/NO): NO